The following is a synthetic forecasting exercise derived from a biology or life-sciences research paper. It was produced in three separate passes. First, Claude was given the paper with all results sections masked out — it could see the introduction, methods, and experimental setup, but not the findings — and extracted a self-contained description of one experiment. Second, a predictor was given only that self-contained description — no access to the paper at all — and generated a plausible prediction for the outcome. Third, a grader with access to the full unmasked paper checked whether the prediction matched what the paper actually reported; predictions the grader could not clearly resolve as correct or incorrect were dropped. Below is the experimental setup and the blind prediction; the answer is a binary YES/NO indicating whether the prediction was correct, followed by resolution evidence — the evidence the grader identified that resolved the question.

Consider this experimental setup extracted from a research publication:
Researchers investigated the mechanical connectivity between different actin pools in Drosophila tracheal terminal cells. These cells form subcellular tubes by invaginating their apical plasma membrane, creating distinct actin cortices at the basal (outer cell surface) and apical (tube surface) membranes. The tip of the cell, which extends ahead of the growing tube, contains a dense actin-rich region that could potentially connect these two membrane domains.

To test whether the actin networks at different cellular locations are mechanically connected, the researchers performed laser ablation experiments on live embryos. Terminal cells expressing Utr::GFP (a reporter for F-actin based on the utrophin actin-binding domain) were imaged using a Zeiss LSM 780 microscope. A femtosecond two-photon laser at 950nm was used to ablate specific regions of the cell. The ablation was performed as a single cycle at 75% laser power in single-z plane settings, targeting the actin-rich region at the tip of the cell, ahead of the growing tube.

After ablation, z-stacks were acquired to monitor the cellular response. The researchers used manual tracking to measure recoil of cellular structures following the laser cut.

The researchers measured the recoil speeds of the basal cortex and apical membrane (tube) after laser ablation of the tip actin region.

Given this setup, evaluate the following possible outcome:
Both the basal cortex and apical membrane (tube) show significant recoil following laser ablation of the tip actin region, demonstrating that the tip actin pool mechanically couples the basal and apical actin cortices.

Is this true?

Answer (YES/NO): NO